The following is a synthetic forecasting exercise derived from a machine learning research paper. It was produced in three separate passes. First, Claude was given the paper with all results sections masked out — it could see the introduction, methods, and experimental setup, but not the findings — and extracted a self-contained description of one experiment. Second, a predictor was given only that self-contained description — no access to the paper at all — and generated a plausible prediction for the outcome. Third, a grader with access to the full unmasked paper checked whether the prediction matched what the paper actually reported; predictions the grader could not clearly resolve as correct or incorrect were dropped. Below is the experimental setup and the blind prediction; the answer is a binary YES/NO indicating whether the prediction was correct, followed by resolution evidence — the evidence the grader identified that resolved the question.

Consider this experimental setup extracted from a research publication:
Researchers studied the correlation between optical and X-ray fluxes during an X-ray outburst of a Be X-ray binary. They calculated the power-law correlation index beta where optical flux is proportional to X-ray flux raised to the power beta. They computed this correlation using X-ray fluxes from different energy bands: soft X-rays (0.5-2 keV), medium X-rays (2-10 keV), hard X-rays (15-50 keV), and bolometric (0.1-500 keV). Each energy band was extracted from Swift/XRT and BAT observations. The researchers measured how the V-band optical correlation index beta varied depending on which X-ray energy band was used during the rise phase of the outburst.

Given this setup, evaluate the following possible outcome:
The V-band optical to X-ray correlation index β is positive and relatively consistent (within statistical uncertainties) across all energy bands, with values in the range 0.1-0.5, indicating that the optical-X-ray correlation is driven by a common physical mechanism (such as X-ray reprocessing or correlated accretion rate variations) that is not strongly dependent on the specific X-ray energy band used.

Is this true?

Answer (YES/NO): NO